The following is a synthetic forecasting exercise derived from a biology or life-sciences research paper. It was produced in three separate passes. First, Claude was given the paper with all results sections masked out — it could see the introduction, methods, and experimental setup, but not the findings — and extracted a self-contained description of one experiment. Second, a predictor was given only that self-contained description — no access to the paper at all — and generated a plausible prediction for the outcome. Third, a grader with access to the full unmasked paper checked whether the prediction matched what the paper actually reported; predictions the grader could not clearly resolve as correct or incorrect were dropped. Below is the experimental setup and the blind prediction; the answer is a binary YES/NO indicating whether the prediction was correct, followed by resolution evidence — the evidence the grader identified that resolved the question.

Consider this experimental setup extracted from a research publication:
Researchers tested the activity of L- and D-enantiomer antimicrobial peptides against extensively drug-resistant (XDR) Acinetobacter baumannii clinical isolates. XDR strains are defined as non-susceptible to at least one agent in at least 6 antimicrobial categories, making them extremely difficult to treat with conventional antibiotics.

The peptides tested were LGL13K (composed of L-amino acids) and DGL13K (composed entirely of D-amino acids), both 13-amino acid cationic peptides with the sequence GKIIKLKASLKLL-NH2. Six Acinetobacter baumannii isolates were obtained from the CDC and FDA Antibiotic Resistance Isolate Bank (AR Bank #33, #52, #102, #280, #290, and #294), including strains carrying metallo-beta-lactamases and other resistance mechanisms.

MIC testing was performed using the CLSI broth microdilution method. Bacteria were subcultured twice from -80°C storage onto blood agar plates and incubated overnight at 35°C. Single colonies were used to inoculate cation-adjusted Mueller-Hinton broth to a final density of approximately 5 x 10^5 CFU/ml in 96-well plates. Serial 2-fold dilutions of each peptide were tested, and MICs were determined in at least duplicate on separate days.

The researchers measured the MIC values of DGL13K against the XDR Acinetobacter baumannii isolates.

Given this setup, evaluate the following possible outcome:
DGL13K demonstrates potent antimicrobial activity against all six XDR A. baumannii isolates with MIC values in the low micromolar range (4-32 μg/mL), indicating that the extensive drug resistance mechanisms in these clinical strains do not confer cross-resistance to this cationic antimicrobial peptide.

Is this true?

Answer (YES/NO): NO